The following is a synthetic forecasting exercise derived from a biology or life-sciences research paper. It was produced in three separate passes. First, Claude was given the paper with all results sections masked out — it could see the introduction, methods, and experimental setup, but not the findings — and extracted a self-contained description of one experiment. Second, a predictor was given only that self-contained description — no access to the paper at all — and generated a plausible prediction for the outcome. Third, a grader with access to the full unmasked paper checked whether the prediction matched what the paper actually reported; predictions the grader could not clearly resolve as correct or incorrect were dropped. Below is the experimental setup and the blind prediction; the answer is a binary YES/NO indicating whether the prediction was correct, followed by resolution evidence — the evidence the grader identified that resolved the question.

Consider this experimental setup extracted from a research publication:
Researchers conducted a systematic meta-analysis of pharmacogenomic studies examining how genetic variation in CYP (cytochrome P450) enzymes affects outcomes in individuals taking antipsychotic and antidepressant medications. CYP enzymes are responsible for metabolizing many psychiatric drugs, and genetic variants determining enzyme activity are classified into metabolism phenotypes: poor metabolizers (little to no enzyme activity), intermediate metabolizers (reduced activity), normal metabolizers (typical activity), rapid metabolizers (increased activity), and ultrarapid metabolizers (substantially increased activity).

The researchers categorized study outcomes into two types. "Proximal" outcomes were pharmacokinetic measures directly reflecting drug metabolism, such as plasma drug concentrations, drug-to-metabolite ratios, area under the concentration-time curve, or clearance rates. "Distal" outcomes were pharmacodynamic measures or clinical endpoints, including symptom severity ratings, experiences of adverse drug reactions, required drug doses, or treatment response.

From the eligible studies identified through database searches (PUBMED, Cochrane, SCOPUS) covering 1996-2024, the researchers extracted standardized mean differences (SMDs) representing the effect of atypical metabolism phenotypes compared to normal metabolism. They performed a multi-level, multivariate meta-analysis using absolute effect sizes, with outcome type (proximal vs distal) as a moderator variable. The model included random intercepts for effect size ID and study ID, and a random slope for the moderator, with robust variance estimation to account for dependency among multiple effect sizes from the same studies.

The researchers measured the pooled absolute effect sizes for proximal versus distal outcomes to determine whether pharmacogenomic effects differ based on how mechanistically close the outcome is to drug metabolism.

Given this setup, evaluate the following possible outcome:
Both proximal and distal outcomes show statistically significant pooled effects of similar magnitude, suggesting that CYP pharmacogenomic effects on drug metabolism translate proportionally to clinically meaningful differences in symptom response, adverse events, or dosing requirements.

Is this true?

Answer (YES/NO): NO